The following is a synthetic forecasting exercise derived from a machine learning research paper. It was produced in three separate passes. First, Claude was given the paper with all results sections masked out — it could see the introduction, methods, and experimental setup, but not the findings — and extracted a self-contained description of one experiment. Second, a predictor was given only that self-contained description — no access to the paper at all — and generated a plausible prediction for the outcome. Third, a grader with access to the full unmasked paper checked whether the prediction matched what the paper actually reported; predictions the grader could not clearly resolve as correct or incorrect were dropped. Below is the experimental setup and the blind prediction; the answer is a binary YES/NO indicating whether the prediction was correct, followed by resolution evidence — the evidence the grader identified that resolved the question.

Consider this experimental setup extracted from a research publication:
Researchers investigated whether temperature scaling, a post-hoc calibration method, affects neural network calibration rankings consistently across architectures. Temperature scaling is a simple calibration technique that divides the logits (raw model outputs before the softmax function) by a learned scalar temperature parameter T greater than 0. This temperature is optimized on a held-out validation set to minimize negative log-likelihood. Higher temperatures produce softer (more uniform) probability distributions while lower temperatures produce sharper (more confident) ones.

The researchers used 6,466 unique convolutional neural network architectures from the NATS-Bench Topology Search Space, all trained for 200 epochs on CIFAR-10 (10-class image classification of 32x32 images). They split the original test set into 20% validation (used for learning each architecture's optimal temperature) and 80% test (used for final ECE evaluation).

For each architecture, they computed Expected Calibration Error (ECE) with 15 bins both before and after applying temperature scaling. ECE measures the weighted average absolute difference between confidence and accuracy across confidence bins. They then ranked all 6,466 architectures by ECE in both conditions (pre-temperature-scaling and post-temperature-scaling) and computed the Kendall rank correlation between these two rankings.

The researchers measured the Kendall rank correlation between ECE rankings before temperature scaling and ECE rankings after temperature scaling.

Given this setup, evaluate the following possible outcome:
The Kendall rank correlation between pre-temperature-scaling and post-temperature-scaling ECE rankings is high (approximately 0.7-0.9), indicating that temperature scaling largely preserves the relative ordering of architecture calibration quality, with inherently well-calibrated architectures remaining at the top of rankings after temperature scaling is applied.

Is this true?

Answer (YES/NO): NO